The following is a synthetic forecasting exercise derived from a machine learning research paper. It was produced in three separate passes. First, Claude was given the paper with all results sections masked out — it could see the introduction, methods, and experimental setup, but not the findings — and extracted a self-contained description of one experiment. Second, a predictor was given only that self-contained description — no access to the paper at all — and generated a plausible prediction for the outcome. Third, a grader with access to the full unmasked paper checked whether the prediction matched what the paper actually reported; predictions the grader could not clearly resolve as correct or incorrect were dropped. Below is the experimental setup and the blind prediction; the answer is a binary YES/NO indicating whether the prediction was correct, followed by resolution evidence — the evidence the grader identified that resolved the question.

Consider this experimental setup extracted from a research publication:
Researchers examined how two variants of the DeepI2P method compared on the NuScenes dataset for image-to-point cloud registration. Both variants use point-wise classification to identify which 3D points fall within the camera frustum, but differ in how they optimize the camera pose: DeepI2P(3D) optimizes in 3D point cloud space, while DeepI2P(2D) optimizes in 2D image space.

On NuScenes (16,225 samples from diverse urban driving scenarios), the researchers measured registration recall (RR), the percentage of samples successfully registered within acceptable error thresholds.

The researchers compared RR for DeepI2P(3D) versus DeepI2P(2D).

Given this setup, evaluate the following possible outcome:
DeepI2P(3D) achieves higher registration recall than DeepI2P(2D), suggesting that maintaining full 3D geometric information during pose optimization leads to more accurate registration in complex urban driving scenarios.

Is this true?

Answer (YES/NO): NO